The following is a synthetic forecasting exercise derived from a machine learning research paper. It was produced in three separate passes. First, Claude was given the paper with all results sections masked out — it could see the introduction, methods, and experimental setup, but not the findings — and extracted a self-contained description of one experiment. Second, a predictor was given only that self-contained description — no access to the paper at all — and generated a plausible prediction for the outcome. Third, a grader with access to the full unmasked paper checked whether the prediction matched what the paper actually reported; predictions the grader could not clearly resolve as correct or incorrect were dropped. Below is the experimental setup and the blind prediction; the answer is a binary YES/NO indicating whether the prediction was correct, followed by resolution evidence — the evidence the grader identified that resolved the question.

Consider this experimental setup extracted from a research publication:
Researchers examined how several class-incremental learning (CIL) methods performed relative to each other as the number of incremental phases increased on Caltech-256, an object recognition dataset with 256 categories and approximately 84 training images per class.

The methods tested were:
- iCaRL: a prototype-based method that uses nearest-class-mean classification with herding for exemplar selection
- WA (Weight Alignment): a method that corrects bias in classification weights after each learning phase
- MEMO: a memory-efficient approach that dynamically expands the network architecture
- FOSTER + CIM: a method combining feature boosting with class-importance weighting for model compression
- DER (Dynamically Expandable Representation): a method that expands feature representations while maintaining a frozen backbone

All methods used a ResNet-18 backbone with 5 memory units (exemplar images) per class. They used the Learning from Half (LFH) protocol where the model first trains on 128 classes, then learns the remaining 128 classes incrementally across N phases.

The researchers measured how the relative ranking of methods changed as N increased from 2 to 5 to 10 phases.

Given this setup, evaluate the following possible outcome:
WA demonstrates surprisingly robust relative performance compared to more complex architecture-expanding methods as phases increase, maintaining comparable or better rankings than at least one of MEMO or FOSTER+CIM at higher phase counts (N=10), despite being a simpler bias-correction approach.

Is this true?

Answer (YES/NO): NO